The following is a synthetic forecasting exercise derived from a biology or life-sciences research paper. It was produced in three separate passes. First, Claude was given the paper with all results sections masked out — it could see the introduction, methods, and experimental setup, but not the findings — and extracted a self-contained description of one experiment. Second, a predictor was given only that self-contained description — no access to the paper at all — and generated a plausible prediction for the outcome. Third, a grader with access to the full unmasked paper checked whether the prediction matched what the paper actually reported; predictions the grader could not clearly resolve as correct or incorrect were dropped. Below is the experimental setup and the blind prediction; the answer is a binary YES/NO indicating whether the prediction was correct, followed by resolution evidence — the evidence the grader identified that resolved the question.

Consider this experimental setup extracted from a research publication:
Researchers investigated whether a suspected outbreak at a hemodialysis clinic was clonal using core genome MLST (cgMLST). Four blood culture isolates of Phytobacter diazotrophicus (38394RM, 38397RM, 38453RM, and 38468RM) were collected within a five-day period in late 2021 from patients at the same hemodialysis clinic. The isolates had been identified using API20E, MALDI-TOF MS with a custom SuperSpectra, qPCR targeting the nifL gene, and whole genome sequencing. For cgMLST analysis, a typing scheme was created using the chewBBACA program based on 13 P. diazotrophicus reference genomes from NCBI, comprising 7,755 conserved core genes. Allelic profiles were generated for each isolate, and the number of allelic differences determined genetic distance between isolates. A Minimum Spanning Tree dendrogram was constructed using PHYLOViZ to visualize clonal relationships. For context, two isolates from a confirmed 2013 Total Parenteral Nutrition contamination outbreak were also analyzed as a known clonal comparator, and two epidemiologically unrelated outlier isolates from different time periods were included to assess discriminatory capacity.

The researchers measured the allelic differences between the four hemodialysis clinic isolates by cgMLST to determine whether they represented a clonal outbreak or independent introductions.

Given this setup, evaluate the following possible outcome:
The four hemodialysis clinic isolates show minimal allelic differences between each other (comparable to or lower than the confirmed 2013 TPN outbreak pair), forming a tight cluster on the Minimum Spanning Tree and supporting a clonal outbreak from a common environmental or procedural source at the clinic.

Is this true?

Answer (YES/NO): YES